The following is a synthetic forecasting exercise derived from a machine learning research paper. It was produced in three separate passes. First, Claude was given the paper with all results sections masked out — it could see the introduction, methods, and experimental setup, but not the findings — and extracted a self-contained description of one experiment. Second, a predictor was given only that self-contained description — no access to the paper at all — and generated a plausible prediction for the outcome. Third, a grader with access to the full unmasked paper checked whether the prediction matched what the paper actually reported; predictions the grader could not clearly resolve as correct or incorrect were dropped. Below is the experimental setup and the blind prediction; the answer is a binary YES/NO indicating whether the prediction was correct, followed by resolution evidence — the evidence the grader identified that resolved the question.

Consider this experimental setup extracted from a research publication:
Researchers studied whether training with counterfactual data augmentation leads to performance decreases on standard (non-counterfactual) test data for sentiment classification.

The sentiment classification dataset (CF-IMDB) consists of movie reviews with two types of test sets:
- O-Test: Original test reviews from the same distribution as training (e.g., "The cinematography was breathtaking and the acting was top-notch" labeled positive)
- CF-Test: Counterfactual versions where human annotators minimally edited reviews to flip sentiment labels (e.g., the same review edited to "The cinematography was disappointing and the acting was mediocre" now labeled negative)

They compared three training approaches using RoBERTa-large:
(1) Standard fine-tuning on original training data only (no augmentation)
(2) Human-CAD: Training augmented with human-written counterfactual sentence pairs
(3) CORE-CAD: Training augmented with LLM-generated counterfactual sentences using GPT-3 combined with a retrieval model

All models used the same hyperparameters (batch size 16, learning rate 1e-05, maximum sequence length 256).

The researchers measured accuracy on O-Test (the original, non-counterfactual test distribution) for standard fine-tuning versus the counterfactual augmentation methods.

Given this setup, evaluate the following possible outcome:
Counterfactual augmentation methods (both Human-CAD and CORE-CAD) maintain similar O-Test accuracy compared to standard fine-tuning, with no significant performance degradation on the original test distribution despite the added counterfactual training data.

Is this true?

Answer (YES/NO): NO